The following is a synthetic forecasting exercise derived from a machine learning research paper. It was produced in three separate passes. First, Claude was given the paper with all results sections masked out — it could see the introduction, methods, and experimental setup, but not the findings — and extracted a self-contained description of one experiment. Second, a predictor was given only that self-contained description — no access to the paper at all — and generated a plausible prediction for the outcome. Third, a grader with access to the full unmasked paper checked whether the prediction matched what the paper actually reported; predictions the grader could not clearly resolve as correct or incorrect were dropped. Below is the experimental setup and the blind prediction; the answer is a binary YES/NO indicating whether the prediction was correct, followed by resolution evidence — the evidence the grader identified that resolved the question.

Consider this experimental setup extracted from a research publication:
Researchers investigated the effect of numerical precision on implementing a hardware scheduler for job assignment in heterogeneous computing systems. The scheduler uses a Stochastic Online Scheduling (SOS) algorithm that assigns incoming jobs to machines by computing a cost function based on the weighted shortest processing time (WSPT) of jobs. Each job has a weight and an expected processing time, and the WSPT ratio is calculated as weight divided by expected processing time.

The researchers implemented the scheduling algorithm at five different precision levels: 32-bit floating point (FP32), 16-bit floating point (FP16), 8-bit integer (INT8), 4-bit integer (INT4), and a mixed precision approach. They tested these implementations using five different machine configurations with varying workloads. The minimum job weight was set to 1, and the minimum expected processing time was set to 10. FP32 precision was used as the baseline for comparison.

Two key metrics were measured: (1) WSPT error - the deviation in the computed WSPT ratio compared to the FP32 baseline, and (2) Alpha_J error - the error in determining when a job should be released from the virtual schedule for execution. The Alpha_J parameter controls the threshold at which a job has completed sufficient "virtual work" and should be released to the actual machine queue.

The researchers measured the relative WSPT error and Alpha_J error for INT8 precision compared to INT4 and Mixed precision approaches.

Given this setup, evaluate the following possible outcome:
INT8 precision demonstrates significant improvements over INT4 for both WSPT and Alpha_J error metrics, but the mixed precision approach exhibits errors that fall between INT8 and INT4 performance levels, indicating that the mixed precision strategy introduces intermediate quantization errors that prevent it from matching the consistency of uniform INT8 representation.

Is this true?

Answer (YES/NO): NO